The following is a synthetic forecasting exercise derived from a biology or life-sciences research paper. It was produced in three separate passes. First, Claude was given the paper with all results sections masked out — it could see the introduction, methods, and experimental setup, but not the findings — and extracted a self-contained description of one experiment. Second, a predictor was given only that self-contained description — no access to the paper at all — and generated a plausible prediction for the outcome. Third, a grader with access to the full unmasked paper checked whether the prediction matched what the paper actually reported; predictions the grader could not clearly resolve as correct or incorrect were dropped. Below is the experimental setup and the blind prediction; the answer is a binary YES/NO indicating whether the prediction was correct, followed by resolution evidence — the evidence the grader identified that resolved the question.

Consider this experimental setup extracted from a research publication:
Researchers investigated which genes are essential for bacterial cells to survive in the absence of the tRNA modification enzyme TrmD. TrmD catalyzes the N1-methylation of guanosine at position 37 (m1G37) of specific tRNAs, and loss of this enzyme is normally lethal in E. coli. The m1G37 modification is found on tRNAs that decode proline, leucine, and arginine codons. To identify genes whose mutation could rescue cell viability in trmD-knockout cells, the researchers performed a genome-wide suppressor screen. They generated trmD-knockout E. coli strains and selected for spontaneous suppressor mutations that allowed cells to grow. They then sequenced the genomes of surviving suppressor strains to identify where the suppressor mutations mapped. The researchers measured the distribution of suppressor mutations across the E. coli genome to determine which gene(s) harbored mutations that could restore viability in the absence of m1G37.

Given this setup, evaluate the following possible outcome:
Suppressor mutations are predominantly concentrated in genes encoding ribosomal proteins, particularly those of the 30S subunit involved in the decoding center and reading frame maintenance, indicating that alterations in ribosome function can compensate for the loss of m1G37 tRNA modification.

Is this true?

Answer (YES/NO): NO